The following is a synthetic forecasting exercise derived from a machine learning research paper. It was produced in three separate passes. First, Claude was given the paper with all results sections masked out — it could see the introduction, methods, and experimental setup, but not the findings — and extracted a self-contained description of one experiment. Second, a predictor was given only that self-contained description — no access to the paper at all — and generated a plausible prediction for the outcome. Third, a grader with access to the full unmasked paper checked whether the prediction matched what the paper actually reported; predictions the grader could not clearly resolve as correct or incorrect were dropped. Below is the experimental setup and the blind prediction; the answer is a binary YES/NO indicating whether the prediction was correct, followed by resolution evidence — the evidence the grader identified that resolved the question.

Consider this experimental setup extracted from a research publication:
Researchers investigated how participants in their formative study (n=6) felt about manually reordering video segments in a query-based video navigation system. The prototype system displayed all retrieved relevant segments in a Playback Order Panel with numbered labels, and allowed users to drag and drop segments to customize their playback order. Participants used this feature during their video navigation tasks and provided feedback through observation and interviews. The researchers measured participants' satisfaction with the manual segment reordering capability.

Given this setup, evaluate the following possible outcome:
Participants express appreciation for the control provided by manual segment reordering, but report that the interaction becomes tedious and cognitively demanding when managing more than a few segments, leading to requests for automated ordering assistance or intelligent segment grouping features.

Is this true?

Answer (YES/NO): NO